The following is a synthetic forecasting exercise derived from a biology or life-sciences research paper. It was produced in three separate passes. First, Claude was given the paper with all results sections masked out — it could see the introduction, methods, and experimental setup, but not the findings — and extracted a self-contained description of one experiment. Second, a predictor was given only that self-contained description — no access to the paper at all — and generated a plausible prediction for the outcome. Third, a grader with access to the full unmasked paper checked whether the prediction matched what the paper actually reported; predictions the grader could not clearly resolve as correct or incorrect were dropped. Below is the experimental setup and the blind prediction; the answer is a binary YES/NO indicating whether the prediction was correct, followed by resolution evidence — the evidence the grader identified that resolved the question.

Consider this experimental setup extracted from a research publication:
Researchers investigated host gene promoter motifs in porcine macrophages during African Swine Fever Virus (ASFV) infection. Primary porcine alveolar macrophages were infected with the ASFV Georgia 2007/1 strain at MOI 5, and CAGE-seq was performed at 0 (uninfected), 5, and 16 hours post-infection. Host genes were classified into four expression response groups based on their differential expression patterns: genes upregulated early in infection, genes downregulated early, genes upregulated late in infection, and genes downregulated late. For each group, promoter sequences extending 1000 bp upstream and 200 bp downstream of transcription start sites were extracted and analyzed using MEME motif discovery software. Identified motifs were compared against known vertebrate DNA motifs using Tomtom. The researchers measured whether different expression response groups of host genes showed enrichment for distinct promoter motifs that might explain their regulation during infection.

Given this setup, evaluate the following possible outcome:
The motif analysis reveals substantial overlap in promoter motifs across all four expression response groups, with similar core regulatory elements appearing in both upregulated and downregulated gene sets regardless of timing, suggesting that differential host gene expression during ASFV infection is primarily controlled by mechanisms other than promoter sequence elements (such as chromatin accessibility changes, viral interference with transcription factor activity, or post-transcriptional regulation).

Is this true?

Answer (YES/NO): NO